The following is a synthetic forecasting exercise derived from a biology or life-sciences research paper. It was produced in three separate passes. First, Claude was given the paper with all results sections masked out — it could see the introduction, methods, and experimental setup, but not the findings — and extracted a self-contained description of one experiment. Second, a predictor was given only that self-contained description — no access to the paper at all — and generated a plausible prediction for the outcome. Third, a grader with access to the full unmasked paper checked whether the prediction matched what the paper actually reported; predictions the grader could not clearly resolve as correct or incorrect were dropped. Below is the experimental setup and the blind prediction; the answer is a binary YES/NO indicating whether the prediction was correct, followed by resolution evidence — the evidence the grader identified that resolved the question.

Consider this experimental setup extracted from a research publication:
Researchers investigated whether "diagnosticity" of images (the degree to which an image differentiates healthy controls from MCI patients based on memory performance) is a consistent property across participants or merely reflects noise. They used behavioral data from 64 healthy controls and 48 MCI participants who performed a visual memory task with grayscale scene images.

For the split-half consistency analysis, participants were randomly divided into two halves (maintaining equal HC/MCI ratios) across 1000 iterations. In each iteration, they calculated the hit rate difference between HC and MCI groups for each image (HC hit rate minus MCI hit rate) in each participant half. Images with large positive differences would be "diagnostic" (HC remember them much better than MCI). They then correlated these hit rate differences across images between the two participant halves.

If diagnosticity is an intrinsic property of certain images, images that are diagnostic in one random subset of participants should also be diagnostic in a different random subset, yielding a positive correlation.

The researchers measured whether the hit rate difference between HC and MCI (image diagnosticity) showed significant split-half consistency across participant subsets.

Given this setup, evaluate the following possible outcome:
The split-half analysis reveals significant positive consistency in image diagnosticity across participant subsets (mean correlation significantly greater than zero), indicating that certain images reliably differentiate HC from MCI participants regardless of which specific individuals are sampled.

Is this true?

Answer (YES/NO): YES